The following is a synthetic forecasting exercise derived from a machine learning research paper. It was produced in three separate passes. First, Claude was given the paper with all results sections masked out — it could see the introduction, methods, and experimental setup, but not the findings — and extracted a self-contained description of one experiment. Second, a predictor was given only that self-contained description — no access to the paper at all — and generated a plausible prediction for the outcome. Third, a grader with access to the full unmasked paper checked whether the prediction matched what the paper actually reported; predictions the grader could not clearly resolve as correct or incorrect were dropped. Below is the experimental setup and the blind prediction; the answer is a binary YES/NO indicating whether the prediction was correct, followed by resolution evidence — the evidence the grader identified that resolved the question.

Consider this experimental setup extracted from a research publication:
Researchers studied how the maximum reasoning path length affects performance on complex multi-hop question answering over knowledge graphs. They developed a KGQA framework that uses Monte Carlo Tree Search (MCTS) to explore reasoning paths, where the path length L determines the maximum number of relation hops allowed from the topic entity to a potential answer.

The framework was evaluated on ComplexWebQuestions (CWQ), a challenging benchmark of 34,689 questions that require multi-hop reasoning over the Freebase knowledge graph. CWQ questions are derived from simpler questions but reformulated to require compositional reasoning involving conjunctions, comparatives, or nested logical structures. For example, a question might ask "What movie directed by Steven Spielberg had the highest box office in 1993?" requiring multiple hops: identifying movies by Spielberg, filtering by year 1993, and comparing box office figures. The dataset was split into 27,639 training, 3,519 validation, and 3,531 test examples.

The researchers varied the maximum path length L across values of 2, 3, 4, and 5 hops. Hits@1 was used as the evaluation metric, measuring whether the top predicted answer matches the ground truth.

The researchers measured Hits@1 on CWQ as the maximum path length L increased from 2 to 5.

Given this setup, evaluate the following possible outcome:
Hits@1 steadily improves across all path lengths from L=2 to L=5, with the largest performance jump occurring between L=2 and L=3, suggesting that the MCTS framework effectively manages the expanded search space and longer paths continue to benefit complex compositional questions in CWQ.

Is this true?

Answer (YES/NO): NO